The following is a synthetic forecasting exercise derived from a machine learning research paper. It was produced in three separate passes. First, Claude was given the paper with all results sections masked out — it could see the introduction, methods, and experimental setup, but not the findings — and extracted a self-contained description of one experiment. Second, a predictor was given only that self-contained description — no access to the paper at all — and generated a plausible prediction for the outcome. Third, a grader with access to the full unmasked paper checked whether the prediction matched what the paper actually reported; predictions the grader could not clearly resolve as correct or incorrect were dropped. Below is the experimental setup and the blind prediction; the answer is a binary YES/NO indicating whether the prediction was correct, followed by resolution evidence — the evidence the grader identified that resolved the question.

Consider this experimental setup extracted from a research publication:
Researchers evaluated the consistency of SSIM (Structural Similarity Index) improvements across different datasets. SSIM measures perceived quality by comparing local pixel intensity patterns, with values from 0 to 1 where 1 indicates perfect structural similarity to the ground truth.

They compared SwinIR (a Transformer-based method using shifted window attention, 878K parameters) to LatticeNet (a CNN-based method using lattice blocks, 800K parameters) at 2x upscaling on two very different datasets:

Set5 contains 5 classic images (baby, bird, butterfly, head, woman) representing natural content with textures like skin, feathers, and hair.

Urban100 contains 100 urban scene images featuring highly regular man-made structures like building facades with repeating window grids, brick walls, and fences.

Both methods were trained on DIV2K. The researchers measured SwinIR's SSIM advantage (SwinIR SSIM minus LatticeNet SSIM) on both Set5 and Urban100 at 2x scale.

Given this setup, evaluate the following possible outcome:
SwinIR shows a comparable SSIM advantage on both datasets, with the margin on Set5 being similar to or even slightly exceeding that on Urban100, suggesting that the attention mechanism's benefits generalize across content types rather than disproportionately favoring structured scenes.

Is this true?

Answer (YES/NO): NO